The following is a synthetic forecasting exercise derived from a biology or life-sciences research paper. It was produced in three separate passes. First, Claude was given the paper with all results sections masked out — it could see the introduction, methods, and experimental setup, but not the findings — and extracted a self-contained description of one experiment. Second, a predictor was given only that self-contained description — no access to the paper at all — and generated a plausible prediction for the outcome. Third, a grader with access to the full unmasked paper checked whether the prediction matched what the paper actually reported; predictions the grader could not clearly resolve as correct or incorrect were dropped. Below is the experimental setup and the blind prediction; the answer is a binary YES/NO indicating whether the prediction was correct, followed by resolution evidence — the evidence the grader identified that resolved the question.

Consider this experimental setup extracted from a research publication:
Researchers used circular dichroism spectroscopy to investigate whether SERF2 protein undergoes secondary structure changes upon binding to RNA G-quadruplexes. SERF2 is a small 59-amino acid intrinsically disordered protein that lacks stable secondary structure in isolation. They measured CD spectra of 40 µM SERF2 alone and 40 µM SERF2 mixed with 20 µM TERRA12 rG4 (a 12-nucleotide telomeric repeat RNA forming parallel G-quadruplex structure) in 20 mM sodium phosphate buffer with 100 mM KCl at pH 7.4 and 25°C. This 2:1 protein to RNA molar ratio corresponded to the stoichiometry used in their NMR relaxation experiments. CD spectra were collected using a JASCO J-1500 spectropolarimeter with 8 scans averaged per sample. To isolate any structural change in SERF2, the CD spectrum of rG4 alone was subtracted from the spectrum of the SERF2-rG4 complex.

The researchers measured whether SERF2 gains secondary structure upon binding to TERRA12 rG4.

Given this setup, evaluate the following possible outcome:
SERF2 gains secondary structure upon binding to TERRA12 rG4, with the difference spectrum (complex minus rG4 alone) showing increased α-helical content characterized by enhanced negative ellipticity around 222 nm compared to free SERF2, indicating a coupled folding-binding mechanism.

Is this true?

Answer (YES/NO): NO